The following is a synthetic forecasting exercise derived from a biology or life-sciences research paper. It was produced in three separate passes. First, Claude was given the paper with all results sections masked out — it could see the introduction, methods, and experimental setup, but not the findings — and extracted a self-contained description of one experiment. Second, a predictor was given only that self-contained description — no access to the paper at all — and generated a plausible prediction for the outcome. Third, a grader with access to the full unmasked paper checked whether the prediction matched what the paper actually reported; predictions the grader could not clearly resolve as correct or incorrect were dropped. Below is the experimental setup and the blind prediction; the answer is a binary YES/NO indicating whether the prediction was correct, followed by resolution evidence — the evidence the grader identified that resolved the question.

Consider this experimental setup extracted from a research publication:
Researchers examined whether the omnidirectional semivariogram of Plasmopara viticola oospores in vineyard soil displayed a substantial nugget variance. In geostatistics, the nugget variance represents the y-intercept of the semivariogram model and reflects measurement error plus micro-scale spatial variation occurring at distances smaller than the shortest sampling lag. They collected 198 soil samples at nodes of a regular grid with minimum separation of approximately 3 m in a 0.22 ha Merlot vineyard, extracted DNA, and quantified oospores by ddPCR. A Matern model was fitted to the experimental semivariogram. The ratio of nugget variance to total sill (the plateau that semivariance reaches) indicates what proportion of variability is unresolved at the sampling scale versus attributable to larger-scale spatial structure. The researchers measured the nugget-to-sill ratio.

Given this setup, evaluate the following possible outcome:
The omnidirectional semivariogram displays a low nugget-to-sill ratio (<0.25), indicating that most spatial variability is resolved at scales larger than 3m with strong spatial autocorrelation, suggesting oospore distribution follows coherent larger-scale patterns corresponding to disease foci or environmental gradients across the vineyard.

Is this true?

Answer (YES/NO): NO